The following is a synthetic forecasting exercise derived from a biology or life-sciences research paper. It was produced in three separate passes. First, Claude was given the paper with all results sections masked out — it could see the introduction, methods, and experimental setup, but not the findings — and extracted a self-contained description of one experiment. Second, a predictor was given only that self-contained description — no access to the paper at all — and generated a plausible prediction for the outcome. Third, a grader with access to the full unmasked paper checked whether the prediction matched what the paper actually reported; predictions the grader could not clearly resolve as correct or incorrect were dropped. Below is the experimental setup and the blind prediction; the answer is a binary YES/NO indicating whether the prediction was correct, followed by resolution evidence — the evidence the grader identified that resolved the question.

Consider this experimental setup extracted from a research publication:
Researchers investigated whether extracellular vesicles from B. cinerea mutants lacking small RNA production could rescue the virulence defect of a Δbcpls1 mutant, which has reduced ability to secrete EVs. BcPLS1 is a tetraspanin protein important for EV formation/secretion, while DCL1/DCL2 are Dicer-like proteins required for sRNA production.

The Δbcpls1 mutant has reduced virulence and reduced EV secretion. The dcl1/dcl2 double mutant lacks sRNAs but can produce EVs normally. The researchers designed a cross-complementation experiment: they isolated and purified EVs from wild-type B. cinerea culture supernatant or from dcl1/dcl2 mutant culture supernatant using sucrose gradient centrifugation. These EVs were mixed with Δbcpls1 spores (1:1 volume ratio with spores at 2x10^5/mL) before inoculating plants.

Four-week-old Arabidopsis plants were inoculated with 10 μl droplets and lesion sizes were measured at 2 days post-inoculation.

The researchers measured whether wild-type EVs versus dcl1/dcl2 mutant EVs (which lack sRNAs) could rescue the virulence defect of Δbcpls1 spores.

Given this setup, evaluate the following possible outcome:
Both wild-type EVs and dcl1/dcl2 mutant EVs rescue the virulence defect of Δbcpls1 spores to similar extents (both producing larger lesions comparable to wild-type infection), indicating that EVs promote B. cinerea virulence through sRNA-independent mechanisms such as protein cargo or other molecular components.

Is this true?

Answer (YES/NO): NO